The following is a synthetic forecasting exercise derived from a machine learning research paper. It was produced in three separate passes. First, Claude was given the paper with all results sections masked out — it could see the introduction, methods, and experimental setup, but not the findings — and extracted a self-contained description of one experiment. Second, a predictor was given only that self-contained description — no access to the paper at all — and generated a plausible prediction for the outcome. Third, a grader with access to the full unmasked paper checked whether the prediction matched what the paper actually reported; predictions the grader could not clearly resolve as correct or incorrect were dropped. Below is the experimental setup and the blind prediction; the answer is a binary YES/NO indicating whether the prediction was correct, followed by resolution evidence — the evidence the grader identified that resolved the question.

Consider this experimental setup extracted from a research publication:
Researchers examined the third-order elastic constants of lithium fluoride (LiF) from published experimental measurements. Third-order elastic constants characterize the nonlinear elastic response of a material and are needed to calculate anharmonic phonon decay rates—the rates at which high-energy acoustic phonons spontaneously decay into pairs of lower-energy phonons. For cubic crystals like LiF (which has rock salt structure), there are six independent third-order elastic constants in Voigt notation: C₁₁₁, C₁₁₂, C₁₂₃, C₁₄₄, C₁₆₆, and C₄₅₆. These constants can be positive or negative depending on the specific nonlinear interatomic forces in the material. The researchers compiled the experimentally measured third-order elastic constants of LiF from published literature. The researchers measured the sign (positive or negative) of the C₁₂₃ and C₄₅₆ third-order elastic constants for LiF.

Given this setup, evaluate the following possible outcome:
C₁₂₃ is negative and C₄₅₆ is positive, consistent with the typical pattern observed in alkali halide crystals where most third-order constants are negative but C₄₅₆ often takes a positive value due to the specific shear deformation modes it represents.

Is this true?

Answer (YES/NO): NO